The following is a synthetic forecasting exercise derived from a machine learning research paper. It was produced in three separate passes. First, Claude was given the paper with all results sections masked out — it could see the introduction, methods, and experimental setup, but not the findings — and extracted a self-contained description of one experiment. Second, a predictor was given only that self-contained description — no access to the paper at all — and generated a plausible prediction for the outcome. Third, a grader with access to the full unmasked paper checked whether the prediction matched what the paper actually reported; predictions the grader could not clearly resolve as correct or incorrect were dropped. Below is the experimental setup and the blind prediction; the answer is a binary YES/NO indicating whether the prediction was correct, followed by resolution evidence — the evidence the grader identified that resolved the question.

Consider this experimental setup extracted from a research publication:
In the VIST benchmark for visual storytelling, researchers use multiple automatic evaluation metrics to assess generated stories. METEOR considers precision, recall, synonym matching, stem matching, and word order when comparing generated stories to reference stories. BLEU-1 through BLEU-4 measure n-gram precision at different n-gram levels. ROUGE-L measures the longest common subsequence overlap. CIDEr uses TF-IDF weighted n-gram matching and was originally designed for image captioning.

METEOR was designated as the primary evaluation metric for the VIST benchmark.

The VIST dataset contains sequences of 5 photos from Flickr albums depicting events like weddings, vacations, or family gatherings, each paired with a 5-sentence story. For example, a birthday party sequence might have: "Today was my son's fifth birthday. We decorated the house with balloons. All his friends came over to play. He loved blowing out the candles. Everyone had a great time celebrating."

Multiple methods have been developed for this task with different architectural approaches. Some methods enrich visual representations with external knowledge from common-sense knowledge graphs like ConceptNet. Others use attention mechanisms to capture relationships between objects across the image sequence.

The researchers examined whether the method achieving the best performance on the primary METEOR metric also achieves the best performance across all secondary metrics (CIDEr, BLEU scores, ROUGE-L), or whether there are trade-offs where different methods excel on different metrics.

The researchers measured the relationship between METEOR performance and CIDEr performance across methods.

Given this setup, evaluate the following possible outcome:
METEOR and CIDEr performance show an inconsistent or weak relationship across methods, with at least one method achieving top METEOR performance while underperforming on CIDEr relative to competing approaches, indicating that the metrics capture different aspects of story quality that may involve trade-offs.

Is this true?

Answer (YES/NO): YES